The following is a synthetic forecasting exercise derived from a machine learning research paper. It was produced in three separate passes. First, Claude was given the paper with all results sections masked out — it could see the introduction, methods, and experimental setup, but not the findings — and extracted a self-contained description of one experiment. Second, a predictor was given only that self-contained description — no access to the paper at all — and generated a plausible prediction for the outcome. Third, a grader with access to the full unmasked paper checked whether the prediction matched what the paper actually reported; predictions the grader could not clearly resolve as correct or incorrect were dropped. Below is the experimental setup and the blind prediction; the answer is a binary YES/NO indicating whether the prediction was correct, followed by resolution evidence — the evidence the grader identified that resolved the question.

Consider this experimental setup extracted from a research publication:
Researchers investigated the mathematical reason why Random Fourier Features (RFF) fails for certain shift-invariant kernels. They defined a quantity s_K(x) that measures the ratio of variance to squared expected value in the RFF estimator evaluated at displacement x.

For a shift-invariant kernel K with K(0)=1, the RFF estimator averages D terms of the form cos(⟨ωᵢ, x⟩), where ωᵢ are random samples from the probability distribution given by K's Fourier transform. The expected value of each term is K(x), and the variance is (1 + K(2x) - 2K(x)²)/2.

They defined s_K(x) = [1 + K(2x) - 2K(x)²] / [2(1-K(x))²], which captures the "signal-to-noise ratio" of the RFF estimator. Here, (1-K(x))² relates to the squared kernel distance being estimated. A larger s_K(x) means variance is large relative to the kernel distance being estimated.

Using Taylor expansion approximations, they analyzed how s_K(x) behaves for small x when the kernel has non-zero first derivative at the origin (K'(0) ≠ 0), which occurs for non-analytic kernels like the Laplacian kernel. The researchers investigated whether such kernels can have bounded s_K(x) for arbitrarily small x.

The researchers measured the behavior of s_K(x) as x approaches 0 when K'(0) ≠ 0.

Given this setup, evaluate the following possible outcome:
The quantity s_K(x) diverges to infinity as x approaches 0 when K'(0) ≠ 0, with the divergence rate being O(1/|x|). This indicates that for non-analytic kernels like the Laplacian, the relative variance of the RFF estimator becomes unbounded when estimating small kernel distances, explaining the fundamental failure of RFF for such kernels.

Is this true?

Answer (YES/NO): YES